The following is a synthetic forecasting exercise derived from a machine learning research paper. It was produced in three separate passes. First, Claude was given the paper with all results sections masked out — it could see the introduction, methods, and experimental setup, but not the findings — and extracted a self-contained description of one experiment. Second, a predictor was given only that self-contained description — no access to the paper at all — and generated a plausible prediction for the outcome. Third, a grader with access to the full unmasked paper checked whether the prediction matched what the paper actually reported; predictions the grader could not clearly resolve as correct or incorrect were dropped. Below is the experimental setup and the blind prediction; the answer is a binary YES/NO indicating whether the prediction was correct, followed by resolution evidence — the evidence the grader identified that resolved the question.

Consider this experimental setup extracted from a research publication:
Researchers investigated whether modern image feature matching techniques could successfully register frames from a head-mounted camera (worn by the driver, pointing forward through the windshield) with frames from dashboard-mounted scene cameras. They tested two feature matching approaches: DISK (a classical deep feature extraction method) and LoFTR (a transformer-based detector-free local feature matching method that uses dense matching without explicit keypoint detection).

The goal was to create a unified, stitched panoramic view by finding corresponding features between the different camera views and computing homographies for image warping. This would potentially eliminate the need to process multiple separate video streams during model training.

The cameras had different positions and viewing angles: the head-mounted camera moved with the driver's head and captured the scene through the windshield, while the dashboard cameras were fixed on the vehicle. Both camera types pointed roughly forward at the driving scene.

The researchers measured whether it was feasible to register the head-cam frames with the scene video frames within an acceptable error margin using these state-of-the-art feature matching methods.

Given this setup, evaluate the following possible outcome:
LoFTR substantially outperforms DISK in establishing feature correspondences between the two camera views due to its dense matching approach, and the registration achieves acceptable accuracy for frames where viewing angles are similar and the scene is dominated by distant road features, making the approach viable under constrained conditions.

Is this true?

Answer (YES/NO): NO